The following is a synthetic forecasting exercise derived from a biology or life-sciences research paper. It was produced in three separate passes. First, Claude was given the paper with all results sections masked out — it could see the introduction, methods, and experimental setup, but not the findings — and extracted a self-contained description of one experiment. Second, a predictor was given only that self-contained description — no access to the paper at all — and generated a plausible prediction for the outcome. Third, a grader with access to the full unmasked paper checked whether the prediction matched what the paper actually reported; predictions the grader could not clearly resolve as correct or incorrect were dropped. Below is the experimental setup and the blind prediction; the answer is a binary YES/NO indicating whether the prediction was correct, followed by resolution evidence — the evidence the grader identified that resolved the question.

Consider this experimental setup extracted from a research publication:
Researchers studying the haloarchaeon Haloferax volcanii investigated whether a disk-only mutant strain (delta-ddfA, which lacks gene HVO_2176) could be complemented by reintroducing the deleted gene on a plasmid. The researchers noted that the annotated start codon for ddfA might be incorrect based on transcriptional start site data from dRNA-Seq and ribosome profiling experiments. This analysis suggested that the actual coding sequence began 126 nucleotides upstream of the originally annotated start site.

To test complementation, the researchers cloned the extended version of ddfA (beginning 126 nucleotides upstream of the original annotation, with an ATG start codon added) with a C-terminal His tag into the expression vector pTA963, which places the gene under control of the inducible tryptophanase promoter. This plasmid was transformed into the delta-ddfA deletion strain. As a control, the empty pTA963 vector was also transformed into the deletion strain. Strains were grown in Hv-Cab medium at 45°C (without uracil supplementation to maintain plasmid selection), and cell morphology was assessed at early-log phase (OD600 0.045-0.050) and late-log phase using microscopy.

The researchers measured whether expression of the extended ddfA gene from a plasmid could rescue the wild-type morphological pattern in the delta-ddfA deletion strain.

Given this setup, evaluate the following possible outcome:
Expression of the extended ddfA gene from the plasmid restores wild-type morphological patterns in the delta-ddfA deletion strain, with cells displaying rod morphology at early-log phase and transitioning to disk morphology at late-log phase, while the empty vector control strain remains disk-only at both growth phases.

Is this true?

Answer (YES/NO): NO